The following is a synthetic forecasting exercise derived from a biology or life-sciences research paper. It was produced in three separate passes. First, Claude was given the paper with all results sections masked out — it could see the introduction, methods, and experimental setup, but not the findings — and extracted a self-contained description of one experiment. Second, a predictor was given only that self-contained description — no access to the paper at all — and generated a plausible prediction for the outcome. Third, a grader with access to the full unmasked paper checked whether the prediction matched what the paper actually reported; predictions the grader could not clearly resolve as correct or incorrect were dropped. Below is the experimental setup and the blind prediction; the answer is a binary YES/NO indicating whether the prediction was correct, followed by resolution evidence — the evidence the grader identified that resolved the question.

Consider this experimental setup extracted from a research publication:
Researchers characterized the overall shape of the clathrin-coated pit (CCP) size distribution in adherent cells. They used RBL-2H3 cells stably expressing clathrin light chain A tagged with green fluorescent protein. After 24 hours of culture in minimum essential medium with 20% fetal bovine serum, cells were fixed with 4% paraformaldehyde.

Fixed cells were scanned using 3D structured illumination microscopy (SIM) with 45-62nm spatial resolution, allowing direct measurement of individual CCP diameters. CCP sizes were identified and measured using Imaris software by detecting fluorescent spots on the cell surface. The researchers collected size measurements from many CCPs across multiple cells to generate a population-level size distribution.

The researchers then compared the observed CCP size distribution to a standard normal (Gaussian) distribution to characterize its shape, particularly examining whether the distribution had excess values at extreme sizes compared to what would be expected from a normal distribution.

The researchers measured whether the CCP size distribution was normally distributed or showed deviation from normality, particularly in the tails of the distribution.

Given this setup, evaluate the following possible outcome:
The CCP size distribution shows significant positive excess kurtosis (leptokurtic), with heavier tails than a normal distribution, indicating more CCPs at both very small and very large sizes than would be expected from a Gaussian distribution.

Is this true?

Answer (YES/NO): YES